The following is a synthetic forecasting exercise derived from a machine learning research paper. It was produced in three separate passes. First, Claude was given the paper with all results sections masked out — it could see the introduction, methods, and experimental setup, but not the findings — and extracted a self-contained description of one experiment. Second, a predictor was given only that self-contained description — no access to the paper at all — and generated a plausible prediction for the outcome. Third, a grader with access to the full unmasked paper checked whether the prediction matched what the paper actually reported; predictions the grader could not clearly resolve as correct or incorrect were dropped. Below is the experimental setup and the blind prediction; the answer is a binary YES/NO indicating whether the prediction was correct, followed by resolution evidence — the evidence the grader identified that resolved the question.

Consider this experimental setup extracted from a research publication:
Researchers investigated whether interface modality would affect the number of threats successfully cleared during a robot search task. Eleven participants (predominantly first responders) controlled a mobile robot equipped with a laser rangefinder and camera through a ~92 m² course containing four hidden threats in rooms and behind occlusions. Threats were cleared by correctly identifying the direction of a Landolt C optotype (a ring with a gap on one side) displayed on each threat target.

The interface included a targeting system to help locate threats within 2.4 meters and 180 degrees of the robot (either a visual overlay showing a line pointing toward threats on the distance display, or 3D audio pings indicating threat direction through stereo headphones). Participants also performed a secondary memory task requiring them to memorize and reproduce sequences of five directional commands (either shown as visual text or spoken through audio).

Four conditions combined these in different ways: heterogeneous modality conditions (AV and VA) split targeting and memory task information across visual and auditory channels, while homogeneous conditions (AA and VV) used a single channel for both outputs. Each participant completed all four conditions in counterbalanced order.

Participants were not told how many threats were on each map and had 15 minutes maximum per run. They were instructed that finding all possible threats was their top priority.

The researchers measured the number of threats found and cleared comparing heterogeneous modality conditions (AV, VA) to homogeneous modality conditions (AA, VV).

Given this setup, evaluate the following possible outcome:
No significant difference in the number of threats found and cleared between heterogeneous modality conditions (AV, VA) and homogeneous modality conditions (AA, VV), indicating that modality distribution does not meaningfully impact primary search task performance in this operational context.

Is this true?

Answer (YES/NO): YES